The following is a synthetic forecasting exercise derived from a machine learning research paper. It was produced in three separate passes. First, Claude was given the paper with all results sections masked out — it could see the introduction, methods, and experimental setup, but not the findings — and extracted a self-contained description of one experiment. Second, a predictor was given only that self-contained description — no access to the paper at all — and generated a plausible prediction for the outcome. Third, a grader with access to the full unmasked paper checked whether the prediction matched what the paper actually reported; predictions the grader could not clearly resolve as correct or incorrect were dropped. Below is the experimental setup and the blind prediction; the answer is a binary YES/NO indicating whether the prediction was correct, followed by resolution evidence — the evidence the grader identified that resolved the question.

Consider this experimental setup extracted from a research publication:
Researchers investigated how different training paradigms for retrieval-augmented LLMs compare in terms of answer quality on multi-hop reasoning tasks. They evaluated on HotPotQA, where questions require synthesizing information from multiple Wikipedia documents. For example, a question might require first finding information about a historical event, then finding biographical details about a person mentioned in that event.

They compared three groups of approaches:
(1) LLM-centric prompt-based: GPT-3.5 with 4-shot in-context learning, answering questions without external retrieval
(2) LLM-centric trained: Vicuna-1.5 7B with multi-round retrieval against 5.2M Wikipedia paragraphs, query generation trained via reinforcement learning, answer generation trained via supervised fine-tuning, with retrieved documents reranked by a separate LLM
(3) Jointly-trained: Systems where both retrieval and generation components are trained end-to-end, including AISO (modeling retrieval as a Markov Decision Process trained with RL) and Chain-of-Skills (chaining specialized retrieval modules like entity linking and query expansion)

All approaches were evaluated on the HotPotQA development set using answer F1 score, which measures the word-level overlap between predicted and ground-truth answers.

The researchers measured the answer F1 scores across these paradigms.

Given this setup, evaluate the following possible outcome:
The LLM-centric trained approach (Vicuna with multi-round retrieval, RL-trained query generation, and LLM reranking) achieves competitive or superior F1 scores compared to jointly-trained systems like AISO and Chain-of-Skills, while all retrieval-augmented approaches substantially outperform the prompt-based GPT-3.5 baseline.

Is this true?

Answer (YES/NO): YES